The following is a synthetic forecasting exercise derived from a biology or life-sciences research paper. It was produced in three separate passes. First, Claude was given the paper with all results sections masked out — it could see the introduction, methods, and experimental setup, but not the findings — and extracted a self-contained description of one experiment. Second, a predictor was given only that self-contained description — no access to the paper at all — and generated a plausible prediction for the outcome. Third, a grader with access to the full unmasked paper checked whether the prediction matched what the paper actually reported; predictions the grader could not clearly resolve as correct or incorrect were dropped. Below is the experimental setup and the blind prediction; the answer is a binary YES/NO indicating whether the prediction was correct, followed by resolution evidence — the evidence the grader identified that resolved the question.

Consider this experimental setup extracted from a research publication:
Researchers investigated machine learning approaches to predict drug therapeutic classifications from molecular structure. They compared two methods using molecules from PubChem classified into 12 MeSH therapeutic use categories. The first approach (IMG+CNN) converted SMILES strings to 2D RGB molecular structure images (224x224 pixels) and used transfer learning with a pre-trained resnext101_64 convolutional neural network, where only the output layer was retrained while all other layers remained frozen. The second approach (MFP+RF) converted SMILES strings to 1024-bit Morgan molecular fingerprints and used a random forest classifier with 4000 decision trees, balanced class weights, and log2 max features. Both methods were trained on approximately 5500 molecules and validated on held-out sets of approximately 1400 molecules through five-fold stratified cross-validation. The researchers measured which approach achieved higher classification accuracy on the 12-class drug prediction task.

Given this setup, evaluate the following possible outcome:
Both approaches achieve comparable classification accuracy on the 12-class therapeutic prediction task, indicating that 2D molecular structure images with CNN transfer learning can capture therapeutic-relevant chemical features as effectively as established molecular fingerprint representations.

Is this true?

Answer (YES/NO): NO